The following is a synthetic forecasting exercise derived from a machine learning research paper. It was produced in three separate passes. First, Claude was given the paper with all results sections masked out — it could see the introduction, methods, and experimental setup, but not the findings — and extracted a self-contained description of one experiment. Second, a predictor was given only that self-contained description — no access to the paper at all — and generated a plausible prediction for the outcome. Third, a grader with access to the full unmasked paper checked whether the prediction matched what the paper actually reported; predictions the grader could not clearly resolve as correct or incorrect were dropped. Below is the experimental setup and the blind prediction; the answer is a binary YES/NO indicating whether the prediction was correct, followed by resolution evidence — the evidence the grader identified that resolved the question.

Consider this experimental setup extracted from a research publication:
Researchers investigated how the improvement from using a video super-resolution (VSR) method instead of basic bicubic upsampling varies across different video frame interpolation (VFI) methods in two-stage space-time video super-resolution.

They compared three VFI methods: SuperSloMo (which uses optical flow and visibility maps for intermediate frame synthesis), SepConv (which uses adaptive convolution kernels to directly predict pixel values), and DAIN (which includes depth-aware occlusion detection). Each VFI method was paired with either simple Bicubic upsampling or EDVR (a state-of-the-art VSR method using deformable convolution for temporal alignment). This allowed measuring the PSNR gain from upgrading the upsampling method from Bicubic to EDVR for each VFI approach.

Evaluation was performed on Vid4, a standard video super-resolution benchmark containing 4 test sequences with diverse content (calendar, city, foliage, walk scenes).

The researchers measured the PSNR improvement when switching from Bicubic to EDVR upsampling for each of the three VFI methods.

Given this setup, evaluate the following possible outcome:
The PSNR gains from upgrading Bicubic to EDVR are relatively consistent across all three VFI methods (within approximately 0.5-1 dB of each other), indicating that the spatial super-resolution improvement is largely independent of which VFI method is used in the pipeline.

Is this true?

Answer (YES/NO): NO